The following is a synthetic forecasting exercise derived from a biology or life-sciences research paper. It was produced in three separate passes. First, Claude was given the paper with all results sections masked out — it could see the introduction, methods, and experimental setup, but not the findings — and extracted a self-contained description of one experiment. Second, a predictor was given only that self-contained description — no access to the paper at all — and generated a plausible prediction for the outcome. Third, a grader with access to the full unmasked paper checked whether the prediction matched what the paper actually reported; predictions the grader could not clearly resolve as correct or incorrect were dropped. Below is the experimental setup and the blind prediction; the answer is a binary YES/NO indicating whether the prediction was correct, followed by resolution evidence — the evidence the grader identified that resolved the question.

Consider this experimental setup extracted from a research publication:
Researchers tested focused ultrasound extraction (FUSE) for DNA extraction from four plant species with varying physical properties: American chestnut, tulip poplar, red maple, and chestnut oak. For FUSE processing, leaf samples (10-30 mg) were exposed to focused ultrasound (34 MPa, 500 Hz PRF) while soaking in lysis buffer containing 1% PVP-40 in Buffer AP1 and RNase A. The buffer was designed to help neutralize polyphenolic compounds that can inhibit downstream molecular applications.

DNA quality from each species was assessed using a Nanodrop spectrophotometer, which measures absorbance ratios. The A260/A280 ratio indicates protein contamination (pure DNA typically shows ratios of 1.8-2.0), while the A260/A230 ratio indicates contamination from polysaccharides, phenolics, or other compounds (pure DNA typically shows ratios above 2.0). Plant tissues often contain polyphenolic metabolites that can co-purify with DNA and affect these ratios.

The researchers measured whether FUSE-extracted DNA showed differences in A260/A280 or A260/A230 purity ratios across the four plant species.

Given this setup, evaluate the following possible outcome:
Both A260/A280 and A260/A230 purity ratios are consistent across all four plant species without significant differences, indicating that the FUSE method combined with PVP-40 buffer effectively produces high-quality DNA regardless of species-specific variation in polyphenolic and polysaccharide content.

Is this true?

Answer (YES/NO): NO